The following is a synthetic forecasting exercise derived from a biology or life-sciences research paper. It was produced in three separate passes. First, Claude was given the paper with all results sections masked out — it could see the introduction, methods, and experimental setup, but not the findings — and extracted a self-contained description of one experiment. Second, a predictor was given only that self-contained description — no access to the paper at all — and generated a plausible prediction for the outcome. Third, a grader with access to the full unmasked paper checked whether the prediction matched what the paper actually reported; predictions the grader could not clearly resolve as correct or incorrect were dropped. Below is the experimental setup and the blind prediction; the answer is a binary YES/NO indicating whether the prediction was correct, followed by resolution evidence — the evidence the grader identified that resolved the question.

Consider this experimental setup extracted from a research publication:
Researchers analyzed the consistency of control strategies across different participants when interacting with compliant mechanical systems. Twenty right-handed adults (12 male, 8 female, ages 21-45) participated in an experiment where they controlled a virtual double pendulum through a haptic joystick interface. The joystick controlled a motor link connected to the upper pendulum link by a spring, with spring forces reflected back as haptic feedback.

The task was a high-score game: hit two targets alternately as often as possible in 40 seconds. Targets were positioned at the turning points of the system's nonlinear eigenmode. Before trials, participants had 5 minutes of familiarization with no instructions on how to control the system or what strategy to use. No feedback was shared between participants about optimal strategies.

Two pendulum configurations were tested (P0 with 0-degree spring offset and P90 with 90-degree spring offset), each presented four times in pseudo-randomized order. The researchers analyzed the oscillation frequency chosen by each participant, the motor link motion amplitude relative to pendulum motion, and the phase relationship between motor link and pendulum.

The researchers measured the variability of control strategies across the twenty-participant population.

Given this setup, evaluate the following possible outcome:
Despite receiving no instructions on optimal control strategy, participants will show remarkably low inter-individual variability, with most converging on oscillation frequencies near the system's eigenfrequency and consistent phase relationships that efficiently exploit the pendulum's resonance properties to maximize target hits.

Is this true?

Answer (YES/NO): NO